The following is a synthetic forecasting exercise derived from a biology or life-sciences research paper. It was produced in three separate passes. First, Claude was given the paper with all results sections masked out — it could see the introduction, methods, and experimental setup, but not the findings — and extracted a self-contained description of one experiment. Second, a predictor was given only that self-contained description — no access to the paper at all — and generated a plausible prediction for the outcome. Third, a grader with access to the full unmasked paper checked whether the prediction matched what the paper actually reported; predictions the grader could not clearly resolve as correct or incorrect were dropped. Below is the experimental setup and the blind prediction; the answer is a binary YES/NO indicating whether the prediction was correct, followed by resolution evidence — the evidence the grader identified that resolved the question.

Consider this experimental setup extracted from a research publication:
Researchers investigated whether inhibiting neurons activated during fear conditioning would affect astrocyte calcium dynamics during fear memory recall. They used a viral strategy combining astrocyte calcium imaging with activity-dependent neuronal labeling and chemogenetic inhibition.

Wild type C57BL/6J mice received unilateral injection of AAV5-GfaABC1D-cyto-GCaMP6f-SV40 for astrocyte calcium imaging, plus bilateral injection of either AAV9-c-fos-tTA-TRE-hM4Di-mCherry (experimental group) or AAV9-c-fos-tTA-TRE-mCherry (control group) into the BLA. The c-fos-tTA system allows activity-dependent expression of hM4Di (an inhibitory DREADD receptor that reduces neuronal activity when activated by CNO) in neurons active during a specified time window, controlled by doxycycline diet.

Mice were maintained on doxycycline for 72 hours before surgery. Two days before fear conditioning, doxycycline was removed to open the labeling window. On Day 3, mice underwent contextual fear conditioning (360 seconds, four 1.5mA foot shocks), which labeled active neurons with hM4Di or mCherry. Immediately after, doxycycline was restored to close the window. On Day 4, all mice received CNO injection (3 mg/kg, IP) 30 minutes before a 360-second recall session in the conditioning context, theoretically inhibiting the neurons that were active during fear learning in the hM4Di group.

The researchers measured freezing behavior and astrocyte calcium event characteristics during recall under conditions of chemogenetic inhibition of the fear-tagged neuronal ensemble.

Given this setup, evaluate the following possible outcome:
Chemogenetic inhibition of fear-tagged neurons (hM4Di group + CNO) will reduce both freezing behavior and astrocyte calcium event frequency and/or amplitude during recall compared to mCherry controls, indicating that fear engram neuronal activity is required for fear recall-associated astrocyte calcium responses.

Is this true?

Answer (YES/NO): NO